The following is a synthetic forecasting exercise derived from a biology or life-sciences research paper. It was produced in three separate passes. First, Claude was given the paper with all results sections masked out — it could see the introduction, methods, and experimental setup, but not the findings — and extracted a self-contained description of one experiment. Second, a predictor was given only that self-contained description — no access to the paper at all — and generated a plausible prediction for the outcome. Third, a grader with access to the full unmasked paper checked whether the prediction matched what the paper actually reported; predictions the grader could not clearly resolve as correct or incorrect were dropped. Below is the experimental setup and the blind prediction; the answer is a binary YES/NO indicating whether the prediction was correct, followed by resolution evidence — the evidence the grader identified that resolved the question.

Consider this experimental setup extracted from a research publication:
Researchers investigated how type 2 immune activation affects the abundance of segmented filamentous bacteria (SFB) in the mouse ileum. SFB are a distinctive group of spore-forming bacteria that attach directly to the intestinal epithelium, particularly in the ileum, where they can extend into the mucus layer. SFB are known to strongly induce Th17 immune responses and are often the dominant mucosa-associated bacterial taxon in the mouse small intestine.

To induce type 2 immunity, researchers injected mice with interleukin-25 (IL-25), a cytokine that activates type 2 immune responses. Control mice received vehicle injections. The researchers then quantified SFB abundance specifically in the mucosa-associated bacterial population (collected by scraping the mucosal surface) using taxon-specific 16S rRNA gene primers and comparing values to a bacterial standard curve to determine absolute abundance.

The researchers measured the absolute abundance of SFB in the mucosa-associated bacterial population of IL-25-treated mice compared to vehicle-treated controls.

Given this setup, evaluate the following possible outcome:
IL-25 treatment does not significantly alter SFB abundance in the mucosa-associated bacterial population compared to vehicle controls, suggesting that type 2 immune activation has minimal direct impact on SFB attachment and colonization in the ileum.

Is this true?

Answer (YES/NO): NO